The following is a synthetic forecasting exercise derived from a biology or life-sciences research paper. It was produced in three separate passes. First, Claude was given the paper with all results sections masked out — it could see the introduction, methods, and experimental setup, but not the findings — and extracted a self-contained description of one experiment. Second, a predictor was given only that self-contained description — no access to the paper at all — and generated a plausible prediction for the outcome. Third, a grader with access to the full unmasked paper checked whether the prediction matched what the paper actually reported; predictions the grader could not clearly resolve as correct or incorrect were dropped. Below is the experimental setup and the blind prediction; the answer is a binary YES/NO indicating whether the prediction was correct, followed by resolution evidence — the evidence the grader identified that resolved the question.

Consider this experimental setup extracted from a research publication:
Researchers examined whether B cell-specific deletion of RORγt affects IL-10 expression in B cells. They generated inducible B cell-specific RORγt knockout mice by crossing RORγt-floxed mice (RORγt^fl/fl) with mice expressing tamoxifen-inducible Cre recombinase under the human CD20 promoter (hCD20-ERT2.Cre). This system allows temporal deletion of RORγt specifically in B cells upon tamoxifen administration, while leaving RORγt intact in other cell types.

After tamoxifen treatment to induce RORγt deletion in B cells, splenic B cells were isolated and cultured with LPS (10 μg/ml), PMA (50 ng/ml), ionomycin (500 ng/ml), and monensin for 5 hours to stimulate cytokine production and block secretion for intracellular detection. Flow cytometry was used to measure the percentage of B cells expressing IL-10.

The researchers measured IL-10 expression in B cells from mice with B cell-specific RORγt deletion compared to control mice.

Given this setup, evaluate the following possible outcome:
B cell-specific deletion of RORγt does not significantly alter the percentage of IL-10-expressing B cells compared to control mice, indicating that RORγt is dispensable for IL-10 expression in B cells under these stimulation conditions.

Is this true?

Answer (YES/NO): NO